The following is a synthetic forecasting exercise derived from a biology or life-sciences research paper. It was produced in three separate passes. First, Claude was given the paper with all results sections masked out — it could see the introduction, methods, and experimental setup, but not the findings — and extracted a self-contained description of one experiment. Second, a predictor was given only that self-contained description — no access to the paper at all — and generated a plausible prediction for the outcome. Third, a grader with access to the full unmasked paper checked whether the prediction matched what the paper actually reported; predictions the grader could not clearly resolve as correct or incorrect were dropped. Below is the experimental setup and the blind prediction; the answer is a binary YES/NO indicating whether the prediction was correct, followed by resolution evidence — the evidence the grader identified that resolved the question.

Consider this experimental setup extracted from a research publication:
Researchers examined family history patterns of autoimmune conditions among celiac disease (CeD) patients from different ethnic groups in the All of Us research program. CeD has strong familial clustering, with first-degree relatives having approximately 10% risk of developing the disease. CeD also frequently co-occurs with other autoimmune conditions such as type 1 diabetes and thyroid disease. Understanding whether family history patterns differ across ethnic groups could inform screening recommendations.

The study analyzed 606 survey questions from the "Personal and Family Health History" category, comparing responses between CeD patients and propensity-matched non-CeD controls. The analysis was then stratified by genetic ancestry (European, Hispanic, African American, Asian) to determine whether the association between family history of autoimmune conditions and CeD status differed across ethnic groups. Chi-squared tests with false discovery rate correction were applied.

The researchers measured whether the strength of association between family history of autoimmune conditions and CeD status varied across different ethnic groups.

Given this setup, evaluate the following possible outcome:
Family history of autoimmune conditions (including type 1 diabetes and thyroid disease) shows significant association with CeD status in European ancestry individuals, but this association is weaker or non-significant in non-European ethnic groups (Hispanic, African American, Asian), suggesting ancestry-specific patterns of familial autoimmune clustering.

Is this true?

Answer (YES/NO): YES